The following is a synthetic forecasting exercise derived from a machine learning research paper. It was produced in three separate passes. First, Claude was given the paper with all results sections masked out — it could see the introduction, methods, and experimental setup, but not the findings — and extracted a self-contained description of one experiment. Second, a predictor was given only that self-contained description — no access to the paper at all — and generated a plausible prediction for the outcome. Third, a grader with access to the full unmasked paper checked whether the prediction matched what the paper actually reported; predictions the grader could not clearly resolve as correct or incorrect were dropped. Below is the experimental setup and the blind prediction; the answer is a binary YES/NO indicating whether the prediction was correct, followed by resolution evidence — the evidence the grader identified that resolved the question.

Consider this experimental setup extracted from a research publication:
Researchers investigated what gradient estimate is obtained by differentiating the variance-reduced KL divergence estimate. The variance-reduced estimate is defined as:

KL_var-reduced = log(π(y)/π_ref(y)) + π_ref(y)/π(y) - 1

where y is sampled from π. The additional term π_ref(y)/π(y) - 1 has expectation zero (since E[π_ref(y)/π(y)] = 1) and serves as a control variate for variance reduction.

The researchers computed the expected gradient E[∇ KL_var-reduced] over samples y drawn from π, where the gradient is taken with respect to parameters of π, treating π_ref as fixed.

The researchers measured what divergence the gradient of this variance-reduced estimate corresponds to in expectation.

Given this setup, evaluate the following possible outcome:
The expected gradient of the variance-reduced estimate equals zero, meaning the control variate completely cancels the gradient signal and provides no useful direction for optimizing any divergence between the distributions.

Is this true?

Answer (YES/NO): NO